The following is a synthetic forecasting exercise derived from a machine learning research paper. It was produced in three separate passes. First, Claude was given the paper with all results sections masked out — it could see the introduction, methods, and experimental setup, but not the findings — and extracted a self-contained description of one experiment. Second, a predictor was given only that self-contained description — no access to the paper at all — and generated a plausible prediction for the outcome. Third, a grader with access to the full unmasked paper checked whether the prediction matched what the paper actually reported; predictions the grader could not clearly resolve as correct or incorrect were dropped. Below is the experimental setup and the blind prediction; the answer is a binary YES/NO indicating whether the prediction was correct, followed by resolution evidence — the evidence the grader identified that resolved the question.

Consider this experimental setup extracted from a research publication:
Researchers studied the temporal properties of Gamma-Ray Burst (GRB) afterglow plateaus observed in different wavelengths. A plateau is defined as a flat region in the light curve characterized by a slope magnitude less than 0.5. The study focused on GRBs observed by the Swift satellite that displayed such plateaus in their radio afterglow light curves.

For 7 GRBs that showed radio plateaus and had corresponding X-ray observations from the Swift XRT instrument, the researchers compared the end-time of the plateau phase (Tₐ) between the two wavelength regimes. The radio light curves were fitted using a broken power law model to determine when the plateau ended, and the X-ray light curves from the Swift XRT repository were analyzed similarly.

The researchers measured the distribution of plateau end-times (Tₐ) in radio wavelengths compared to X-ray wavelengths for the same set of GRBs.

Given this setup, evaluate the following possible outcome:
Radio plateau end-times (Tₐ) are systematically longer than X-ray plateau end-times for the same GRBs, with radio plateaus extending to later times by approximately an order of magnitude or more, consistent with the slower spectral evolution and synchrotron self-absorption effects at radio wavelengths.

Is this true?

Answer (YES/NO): YES